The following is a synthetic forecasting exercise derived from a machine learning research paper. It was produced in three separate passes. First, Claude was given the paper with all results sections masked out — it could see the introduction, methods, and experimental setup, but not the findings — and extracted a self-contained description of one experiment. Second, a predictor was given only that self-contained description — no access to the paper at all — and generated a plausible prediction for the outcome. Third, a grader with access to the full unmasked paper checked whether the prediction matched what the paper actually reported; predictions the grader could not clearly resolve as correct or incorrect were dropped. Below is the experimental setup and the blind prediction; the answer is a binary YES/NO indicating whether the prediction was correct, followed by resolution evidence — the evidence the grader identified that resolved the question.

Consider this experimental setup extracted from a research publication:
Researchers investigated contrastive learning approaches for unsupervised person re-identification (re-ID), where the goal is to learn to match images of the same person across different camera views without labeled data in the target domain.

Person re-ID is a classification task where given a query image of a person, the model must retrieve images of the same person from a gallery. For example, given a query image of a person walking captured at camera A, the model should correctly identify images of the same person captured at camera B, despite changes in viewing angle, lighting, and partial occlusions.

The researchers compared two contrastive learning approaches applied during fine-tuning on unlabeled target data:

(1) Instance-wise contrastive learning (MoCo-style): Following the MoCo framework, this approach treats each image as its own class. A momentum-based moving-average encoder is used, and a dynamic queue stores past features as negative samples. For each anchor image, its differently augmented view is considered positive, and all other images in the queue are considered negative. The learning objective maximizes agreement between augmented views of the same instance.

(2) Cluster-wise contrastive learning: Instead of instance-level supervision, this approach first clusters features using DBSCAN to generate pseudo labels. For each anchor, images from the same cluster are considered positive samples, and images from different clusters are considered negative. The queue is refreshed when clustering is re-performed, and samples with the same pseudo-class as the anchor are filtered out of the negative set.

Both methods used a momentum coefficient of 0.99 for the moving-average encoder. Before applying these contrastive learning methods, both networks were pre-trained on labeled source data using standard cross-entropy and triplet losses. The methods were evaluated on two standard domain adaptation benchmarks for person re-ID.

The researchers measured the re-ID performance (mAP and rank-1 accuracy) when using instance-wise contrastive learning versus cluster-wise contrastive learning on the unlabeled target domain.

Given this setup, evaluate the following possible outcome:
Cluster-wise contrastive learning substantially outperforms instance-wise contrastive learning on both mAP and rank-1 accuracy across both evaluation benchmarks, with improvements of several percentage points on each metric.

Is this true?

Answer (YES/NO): YES